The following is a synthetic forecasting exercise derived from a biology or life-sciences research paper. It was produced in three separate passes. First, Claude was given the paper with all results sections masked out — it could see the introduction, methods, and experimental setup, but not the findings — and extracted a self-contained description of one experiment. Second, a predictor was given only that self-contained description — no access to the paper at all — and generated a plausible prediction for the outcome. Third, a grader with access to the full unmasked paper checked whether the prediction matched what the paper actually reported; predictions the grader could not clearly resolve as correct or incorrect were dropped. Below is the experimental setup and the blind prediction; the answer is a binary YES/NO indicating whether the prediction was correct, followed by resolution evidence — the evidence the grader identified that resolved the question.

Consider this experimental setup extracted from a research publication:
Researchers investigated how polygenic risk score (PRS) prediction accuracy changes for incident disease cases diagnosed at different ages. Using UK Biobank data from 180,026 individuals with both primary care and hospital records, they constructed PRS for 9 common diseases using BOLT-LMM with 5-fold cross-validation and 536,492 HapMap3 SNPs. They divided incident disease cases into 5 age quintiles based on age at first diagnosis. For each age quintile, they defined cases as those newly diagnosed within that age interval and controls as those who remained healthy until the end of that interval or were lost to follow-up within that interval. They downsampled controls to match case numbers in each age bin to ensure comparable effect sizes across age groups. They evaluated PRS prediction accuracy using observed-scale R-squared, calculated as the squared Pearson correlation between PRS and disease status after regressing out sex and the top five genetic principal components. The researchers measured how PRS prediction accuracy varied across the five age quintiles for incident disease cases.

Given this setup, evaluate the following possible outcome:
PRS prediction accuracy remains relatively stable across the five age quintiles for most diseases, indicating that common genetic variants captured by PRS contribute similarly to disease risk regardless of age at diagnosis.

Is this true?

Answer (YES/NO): NO